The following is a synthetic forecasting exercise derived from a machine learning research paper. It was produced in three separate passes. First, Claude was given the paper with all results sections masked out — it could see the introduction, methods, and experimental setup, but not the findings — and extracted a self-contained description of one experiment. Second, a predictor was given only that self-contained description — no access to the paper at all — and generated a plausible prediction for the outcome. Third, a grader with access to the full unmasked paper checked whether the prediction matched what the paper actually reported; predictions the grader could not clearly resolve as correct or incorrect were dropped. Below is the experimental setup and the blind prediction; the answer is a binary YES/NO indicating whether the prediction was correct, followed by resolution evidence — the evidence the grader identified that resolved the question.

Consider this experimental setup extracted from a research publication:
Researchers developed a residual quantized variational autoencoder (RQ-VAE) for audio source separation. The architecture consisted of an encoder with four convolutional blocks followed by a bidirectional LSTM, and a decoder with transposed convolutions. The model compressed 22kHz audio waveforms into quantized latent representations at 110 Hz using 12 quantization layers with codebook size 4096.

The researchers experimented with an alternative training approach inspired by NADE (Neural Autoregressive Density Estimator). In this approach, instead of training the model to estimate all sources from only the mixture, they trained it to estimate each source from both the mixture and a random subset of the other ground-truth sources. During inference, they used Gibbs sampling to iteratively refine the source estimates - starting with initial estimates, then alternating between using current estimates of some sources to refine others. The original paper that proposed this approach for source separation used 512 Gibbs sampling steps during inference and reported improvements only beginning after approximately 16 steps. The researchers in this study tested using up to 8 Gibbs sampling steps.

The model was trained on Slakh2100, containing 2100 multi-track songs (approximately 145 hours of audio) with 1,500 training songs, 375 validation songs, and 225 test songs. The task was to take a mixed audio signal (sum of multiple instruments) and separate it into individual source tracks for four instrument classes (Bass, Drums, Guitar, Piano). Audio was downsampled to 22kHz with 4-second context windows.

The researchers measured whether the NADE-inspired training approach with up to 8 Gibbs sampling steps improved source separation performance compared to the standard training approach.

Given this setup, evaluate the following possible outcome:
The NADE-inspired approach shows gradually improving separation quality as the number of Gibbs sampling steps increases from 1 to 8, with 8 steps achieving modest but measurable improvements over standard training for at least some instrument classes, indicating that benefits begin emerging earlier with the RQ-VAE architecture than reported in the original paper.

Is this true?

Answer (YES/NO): NO